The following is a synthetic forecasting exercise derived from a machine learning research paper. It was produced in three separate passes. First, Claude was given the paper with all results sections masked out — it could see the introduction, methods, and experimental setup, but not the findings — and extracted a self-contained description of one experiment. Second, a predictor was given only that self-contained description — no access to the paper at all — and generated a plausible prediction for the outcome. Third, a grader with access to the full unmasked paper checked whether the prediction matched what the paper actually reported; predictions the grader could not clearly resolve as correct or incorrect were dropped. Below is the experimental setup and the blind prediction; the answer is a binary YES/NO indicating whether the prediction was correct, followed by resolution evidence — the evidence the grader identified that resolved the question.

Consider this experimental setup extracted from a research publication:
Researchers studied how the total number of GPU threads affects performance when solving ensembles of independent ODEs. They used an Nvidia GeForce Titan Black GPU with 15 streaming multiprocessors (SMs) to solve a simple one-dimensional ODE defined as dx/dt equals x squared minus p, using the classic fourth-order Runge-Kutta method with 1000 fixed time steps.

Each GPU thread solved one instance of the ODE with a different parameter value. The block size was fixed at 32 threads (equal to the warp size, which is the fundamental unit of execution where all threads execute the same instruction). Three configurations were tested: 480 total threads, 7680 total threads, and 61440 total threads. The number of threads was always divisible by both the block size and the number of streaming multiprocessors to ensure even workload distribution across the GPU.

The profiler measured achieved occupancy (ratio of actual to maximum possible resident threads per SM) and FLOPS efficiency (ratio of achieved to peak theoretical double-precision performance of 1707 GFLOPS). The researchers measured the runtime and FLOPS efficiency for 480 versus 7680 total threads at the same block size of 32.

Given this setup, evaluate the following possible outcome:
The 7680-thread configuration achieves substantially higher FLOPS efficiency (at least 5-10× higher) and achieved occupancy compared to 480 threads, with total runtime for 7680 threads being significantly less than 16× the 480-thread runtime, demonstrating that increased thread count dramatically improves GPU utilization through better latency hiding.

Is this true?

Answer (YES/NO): YES